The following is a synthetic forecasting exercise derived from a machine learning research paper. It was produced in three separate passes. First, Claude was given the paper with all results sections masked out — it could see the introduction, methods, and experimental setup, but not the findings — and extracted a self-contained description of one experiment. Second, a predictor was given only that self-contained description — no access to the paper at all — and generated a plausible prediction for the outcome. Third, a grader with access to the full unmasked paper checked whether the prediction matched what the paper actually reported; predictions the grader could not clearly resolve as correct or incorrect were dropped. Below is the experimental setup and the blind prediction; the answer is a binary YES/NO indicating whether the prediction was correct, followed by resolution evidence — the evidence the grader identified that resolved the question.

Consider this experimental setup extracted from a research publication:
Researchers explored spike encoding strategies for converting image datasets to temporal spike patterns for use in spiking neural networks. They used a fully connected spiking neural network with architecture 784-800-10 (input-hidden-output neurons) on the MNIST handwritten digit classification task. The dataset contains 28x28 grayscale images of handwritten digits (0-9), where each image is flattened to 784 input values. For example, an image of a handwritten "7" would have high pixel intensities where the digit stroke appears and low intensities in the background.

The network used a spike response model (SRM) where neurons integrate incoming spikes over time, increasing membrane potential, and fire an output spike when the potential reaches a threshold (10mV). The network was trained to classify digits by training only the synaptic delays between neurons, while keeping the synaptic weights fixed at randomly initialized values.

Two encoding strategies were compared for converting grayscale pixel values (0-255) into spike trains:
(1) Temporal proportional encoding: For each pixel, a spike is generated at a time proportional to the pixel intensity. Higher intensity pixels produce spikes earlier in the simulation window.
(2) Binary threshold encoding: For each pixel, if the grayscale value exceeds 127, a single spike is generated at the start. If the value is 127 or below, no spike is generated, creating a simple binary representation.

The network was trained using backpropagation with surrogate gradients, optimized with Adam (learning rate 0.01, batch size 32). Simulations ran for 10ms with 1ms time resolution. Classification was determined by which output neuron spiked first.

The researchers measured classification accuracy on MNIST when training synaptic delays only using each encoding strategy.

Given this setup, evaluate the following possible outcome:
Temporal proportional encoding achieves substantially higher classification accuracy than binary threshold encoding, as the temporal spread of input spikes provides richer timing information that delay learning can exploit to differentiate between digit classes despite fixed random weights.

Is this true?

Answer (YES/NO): NO